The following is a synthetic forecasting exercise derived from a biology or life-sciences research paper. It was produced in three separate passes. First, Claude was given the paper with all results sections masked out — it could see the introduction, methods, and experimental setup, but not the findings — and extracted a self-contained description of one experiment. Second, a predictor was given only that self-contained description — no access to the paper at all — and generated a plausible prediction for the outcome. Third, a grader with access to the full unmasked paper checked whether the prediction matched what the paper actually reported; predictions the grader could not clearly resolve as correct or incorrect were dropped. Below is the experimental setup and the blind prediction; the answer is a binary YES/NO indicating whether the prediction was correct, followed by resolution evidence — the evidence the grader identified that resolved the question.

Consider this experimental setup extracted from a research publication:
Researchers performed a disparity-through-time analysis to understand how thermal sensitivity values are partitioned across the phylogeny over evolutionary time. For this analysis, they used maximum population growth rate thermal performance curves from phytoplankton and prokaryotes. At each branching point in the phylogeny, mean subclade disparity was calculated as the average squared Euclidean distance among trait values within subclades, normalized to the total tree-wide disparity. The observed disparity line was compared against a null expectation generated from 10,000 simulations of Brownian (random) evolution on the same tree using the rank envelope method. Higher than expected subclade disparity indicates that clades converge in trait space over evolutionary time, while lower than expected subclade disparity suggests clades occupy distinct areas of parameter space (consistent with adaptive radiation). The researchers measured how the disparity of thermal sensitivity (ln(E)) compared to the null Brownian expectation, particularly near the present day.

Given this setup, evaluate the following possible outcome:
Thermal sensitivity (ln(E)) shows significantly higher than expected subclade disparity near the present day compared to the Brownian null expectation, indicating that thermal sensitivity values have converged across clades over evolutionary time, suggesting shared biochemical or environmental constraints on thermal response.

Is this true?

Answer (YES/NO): YES